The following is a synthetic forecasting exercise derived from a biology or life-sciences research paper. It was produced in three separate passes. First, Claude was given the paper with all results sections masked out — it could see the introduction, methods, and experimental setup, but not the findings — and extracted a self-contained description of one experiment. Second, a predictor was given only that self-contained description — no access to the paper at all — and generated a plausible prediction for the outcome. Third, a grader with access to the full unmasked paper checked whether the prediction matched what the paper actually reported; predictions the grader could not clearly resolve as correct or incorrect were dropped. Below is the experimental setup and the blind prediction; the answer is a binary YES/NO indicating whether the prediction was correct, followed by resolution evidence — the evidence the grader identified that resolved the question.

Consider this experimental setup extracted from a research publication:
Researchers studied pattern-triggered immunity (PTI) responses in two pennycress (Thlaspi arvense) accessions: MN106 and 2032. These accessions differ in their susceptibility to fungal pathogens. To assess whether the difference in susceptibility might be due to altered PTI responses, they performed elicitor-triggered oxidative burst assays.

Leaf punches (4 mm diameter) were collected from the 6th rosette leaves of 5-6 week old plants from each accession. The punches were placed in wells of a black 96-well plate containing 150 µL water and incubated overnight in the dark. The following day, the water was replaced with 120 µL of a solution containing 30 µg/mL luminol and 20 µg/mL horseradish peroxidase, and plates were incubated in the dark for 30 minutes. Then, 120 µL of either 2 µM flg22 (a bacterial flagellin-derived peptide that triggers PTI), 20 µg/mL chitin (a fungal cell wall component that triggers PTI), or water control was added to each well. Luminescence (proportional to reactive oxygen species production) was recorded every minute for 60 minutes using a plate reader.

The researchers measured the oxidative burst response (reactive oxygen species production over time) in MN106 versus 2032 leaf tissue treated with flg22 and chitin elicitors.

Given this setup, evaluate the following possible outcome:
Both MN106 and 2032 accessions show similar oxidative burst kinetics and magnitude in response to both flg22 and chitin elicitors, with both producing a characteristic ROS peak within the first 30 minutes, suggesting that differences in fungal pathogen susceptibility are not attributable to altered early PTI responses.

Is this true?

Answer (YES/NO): NO